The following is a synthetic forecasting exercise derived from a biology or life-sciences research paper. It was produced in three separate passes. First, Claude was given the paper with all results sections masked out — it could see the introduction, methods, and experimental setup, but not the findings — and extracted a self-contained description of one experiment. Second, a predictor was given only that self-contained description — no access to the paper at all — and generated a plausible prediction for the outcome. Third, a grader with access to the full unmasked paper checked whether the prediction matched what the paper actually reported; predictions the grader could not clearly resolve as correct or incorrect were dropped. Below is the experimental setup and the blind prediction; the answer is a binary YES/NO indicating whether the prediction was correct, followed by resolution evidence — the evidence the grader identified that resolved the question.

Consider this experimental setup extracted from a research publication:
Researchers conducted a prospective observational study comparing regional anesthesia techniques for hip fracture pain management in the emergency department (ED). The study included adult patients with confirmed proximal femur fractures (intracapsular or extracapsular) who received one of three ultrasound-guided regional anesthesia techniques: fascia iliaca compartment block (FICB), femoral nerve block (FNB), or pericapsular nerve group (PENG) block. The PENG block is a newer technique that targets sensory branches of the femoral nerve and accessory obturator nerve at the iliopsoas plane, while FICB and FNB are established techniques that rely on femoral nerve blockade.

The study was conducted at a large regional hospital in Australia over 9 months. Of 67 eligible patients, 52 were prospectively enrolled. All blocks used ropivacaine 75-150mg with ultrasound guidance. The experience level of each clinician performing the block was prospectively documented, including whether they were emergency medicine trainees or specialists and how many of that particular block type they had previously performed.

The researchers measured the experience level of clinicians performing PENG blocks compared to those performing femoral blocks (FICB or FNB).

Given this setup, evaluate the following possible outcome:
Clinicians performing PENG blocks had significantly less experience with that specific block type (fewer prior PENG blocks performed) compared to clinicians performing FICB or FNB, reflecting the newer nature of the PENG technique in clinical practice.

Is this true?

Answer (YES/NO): YES